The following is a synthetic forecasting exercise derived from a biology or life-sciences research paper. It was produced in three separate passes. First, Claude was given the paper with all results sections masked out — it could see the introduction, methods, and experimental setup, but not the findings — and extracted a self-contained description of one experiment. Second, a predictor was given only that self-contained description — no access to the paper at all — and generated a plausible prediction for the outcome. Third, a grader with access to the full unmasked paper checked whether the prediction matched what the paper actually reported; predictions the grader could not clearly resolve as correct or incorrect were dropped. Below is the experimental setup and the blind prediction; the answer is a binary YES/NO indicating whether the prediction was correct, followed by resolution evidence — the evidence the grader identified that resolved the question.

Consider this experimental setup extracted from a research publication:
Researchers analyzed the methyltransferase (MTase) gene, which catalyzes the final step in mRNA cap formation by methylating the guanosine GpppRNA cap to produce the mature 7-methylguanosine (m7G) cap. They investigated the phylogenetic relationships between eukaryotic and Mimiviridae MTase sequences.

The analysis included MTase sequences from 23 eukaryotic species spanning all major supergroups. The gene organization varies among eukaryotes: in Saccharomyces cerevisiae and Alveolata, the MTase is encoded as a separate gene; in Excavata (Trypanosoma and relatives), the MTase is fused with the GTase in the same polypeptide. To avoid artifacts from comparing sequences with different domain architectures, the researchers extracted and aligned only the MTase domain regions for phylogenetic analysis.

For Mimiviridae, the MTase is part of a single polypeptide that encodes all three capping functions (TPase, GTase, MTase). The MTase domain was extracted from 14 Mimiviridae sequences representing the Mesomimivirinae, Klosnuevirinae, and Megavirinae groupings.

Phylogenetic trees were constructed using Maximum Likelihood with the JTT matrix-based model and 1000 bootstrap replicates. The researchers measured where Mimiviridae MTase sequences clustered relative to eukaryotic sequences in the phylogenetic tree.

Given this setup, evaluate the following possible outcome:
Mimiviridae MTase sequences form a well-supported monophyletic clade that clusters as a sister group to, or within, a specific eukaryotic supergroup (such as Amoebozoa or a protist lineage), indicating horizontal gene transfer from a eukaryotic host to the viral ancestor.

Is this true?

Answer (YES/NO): NO